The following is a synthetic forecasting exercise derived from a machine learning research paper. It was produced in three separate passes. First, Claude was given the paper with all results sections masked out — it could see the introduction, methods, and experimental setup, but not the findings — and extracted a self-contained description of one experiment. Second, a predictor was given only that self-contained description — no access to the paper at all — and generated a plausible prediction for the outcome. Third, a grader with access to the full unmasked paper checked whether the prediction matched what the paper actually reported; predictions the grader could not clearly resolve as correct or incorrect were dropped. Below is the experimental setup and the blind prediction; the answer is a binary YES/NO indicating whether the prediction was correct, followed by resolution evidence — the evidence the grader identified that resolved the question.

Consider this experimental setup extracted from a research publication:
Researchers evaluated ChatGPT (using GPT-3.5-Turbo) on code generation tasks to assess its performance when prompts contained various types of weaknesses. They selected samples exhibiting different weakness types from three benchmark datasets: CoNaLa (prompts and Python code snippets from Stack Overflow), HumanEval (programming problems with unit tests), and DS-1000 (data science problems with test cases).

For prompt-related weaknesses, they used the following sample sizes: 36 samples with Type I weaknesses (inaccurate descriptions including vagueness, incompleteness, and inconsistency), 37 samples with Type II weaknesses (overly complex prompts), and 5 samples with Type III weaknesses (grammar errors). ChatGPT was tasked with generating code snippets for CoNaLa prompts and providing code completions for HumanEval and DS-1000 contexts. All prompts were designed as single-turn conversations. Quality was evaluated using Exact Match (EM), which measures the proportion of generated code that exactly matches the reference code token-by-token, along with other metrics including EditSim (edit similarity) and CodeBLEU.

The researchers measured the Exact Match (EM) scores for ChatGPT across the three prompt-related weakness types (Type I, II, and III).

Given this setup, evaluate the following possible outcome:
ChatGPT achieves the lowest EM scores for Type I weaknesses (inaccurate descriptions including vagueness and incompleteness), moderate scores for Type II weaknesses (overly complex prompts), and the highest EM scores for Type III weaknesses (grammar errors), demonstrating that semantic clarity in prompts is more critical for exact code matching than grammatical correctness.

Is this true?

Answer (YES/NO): NO